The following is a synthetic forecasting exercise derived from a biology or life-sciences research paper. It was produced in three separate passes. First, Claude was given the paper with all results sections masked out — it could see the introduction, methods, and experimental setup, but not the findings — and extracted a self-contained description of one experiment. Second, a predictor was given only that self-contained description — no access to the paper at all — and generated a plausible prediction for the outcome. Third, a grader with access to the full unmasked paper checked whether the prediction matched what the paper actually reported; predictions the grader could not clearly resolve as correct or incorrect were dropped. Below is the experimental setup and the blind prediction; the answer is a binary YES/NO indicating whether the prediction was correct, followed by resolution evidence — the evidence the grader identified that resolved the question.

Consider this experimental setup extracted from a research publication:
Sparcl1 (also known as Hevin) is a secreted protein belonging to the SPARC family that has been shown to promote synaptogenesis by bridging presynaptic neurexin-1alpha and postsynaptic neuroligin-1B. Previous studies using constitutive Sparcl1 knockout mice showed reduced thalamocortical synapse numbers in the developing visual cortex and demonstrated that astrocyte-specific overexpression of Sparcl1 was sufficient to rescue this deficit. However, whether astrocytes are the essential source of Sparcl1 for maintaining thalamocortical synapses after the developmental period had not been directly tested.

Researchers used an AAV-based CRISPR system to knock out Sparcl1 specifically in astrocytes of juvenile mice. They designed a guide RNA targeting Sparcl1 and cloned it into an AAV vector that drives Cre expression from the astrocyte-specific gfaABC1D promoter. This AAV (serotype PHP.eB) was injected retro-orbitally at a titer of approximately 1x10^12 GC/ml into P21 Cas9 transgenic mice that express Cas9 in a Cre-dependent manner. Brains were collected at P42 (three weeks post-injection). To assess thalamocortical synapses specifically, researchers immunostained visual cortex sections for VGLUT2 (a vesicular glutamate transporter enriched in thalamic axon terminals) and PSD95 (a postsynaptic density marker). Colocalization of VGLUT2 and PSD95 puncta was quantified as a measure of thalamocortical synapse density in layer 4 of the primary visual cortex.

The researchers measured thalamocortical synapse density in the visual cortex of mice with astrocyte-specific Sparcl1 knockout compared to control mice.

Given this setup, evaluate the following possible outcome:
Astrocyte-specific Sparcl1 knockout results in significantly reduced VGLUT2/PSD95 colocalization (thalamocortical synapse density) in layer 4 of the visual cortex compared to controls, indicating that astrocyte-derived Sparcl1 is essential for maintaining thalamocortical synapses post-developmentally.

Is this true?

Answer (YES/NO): YES